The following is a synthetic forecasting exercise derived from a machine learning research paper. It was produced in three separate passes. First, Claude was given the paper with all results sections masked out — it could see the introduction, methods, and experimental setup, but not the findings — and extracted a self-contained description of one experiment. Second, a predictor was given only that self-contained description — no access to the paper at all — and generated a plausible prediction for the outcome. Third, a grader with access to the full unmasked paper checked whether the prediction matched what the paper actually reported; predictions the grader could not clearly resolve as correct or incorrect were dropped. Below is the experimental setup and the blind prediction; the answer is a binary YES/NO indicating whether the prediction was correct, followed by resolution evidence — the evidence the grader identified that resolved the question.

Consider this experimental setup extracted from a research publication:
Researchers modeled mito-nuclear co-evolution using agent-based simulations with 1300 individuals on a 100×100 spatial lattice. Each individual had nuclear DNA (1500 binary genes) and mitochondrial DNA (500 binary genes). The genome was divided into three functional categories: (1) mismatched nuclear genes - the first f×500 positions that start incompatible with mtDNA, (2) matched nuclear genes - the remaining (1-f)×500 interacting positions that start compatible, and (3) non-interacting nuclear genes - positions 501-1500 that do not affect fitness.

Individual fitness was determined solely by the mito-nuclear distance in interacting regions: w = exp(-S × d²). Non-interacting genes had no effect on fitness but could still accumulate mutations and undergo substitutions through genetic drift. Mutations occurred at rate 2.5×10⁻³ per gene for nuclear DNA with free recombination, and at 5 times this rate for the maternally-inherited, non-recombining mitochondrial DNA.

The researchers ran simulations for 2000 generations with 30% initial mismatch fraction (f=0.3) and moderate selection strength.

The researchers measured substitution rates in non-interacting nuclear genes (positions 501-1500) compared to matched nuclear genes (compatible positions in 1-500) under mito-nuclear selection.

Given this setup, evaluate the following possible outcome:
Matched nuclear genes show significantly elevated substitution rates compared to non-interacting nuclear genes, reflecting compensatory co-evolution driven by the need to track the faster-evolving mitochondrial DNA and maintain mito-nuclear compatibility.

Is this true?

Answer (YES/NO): NO